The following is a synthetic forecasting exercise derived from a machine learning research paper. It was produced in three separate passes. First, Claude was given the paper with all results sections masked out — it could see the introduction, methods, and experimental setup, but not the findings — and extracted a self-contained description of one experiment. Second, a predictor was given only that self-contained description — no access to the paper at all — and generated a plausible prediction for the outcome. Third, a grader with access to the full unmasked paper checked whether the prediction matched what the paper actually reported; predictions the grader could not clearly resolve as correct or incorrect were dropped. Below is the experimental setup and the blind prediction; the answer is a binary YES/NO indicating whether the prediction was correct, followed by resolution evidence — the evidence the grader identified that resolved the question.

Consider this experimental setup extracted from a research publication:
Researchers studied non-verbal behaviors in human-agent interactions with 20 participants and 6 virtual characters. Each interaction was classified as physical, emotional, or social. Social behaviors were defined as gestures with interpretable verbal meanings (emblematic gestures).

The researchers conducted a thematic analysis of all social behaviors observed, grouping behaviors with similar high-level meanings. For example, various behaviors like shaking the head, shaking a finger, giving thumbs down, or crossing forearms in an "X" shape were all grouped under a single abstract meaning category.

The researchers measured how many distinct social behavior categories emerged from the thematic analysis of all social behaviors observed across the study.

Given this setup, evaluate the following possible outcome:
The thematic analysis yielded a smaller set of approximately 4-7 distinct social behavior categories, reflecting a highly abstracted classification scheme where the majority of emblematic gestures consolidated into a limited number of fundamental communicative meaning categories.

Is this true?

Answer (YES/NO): NO